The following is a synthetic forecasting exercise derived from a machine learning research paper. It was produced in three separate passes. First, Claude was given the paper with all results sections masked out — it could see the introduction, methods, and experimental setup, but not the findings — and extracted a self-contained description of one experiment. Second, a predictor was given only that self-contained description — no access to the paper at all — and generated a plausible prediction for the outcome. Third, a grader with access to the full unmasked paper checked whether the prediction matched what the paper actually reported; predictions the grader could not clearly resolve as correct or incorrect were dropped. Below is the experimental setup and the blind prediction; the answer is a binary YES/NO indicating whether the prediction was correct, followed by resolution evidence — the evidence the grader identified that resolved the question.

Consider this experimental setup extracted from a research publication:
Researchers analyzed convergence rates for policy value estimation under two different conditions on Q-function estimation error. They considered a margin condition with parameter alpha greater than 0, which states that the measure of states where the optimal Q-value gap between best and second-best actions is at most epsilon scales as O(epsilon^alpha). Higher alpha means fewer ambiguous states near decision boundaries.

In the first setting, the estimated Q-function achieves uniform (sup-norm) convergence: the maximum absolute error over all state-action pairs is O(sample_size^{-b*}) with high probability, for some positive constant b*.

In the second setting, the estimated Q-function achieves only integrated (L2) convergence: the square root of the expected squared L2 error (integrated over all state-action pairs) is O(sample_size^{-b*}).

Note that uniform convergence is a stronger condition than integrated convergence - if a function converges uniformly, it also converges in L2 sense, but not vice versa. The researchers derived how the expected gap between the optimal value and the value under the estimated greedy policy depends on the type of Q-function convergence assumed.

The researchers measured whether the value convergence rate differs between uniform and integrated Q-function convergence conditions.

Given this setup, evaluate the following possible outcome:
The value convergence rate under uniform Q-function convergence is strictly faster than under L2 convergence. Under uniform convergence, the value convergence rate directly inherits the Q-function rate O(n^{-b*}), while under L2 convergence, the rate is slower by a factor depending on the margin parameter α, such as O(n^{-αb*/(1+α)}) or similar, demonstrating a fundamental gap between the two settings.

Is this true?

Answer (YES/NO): NO